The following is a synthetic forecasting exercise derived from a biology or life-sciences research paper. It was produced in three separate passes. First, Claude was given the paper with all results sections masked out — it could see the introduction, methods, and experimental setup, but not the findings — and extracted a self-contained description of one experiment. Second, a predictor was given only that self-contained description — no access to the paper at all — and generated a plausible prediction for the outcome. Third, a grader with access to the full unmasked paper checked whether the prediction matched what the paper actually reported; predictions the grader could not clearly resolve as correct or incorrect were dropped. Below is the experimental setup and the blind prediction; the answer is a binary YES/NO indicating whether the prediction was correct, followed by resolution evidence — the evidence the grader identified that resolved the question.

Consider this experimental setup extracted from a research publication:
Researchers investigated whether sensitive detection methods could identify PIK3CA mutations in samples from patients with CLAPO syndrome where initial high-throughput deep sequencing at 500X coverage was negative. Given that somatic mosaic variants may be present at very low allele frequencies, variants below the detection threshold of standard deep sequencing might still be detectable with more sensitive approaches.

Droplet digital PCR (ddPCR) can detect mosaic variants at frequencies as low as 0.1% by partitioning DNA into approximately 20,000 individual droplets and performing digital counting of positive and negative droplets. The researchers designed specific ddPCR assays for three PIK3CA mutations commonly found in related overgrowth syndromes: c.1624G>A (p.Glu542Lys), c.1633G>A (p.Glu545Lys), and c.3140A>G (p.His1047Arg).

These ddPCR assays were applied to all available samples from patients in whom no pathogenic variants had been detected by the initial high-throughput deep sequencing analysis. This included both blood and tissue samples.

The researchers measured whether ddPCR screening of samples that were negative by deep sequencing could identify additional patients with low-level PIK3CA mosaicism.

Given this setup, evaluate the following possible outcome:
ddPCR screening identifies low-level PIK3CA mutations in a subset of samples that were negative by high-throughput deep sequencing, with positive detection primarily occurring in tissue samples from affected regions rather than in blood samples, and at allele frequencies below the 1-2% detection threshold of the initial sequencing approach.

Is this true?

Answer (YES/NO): NO